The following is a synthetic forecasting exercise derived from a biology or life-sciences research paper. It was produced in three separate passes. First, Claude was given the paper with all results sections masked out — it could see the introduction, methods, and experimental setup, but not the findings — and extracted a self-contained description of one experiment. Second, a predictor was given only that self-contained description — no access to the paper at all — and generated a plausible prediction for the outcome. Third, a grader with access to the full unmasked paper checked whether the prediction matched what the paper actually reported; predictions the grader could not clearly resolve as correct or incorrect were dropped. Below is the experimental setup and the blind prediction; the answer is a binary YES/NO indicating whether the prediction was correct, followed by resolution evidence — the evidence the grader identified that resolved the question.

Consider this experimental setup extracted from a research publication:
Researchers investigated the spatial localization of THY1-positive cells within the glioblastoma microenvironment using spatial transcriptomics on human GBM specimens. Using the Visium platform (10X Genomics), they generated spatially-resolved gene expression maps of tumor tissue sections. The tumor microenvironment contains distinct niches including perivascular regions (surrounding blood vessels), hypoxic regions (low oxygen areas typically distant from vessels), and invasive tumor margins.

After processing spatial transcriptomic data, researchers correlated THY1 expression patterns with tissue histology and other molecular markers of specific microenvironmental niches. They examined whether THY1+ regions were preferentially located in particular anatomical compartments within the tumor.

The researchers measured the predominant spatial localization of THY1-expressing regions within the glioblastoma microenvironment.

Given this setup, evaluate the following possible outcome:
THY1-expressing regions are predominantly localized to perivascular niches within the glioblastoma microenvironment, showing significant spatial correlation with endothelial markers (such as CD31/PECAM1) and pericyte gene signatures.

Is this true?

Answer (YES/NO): NO